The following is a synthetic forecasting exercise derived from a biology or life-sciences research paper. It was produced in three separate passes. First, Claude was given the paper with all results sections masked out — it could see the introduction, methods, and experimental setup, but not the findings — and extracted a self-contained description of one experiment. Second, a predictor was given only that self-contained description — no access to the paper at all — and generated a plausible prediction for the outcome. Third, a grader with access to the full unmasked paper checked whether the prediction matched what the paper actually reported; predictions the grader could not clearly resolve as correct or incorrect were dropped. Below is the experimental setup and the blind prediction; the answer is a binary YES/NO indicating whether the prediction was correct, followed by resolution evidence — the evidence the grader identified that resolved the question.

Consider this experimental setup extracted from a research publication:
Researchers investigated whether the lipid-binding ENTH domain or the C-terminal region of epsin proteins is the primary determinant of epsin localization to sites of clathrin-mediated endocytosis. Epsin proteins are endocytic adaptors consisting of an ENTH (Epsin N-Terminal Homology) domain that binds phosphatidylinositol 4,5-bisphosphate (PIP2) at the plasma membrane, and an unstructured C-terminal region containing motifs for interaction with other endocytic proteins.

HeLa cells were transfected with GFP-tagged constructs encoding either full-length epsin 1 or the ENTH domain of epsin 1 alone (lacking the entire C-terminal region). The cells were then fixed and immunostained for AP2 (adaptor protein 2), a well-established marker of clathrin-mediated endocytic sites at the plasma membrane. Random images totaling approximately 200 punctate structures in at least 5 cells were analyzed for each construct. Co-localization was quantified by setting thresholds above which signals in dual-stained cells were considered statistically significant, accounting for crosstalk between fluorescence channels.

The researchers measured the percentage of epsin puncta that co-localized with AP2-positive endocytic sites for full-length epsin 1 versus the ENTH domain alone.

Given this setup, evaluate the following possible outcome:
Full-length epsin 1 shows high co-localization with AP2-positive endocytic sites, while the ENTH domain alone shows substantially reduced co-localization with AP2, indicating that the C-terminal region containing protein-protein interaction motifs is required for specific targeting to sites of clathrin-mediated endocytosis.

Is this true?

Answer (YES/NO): YES